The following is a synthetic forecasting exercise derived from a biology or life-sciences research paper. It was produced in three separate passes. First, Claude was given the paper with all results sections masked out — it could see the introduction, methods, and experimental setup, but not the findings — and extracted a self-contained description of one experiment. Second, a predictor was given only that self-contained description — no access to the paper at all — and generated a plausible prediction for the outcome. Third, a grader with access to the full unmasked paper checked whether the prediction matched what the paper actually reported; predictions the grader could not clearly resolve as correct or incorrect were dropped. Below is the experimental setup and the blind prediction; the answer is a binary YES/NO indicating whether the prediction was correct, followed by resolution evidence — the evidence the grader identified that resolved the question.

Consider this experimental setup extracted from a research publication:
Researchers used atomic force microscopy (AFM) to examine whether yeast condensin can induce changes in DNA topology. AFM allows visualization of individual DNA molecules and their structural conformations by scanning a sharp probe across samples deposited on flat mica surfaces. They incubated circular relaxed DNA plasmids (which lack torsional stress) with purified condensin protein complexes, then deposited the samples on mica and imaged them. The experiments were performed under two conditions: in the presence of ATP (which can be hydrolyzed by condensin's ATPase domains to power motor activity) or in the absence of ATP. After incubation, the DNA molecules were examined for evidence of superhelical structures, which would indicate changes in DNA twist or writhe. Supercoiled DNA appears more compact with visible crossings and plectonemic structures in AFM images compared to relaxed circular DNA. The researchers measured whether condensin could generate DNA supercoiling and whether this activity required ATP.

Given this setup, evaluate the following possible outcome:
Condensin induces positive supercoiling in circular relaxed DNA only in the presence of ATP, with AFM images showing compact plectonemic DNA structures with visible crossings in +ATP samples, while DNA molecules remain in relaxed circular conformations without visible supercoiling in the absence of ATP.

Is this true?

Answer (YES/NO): NO